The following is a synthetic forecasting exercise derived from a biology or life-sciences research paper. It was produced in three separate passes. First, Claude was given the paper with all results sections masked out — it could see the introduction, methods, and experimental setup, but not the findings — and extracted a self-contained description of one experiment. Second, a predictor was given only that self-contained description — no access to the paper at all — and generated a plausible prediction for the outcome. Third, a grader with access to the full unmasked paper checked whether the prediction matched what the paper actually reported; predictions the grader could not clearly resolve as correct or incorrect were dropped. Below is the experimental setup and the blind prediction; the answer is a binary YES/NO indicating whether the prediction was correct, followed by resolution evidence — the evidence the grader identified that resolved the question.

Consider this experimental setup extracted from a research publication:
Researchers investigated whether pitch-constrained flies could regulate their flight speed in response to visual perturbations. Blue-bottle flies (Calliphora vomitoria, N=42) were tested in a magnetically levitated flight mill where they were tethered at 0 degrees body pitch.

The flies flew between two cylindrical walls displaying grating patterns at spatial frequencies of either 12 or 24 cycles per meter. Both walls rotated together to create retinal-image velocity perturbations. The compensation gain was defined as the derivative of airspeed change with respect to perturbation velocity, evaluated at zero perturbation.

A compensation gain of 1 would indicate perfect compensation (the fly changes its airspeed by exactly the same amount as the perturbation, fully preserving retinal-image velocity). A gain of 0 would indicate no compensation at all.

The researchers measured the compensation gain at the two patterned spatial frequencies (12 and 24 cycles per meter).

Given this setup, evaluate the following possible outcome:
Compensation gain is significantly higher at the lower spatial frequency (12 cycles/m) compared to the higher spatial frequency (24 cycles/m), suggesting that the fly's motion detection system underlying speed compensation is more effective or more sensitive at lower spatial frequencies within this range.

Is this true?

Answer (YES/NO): YES